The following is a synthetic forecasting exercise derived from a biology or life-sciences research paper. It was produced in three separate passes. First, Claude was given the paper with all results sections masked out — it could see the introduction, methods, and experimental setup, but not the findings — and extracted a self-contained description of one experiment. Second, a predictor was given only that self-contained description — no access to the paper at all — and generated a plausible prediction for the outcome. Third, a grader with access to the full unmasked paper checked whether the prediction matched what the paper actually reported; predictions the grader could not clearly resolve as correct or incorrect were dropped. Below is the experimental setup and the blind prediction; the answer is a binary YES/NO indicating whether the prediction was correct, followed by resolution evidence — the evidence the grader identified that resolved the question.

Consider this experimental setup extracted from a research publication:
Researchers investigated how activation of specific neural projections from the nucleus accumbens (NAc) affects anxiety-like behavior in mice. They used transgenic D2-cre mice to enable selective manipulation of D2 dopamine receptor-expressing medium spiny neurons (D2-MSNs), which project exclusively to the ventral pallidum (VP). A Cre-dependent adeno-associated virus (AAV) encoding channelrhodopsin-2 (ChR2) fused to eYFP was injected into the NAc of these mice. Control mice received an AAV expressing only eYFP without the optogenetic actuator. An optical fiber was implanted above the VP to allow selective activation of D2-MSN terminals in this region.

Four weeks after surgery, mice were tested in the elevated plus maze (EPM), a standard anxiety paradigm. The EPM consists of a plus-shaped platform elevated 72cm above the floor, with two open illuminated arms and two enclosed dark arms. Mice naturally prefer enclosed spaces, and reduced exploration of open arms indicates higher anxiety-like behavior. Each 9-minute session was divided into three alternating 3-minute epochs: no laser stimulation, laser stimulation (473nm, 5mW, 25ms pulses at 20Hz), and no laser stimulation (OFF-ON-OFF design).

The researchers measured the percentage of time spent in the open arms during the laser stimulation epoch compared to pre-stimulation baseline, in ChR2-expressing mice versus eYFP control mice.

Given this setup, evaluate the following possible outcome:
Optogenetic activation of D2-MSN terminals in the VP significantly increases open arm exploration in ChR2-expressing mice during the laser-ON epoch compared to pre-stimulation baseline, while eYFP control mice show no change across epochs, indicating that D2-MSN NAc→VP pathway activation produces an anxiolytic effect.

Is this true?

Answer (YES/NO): NO